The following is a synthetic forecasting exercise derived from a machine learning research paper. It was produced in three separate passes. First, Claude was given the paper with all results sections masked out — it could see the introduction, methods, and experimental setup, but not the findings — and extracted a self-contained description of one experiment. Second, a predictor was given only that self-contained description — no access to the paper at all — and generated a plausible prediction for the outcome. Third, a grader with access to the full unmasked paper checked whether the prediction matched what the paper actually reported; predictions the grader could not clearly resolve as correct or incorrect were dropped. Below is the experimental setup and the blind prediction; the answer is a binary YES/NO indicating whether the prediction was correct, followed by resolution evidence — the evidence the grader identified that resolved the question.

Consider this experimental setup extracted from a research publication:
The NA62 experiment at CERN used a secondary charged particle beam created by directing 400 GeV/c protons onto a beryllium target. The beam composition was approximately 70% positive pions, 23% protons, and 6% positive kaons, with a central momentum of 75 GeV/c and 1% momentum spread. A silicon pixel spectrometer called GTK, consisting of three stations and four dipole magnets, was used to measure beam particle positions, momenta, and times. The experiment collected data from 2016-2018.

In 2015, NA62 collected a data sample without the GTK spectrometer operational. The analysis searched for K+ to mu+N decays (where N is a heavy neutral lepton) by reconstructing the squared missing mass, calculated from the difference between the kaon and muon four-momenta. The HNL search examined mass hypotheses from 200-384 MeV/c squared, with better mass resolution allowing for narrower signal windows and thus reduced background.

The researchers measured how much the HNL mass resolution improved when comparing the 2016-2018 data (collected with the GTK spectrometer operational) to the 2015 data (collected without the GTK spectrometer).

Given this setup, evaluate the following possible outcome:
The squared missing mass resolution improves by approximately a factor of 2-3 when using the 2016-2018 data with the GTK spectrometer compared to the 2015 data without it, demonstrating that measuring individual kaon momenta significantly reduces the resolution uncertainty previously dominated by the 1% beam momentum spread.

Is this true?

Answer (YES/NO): YES